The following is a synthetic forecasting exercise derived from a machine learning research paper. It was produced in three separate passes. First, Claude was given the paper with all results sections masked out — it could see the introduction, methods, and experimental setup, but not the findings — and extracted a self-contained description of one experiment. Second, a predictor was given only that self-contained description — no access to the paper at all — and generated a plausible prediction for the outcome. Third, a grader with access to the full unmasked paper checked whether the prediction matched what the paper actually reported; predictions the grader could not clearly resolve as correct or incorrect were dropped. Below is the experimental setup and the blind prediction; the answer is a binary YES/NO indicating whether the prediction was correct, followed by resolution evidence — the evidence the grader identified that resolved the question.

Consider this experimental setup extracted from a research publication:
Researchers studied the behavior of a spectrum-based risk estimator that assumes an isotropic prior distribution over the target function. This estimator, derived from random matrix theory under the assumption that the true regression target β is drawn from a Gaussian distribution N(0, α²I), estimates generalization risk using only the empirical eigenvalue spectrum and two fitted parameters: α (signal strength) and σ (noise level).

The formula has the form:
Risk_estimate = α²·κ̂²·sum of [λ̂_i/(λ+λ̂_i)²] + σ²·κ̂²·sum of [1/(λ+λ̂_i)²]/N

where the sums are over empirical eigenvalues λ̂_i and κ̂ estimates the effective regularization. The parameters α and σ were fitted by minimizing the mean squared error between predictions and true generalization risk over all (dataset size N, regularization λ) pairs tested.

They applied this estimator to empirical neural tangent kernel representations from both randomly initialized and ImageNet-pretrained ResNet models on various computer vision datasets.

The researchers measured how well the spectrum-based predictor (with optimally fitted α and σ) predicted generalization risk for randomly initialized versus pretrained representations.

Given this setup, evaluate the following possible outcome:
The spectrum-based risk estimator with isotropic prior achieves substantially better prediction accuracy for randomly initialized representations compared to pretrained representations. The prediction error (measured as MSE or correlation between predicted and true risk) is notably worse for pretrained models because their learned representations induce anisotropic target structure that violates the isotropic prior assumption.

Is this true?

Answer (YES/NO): NO